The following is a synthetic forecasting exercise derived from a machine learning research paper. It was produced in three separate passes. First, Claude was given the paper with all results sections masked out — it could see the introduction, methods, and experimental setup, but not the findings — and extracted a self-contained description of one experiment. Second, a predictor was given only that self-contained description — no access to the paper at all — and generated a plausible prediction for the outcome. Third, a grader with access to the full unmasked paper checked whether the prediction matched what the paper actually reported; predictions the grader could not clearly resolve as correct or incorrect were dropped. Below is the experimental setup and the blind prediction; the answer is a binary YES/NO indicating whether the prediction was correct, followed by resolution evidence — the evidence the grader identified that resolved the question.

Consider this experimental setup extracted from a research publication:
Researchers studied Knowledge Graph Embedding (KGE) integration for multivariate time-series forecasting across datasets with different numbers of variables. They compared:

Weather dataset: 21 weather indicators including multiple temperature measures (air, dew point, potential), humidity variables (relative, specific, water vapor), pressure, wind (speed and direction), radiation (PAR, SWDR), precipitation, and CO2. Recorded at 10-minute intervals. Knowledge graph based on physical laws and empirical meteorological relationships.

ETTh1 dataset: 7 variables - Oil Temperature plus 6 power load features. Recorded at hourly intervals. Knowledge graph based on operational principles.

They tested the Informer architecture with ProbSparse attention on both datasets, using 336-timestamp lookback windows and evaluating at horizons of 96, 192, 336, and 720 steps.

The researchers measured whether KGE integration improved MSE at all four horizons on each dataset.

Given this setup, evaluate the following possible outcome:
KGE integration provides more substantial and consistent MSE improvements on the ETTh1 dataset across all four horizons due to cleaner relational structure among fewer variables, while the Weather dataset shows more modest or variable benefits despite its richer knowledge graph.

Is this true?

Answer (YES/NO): NO